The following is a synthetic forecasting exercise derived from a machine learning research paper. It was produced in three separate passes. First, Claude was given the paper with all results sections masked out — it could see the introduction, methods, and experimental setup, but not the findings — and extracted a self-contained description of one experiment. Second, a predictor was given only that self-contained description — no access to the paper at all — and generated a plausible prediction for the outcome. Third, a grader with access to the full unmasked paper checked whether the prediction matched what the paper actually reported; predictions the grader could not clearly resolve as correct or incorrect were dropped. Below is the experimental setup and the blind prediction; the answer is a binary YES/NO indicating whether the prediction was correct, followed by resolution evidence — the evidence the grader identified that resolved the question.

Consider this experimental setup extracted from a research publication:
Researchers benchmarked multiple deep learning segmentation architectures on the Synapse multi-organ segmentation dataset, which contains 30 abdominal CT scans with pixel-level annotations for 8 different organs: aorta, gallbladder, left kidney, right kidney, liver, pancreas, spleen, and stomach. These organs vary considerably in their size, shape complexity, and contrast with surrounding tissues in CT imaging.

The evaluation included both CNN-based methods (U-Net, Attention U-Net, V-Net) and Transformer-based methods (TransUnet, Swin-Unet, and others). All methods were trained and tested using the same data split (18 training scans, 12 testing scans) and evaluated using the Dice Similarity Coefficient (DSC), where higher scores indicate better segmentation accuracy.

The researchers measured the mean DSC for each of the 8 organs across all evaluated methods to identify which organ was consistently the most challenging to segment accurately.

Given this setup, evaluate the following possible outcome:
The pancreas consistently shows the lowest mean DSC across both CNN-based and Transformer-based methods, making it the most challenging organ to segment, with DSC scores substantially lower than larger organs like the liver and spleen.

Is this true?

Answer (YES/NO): YES